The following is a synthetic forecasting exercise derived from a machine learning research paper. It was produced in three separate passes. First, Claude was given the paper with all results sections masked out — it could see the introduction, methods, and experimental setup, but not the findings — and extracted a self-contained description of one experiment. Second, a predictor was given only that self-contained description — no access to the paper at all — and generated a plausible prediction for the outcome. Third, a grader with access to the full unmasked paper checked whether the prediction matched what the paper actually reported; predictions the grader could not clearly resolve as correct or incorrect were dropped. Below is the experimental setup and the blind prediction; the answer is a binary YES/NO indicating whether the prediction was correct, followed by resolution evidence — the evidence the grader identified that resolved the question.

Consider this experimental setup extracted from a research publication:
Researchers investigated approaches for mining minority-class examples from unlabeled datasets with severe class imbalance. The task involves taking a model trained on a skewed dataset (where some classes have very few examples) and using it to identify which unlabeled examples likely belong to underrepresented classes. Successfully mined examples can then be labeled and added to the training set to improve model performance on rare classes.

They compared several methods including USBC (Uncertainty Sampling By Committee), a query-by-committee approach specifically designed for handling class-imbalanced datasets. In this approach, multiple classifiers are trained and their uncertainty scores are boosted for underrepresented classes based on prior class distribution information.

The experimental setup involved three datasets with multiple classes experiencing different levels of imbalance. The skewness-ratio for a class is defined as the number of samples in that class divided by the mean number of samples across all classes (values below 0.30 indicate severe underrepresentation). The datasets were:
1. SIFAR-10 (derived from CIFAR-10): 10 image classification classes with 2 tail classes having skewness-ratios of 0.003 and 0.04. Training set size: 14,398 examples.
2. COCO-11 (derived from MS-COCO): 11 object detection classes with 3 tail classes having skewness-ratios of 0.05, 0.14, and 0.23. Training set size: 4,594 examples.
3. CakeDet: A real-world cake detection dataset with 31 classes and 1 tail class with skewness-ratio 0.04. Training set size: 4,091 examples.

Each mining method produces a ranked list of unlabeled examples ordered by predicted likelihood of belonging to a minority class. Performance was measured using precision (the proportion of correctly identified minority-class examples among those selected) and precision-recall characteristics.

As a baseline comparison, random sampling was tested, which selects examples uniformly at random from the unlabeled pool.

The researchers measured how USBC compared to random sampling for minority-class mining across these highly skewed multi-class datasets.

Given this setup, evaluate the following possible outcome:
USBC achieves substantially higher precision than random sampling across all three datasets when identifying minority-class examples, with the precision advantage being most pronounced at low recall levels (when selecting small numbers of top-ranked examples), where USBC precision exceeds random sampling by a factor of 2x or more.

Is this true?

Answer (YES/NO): NO